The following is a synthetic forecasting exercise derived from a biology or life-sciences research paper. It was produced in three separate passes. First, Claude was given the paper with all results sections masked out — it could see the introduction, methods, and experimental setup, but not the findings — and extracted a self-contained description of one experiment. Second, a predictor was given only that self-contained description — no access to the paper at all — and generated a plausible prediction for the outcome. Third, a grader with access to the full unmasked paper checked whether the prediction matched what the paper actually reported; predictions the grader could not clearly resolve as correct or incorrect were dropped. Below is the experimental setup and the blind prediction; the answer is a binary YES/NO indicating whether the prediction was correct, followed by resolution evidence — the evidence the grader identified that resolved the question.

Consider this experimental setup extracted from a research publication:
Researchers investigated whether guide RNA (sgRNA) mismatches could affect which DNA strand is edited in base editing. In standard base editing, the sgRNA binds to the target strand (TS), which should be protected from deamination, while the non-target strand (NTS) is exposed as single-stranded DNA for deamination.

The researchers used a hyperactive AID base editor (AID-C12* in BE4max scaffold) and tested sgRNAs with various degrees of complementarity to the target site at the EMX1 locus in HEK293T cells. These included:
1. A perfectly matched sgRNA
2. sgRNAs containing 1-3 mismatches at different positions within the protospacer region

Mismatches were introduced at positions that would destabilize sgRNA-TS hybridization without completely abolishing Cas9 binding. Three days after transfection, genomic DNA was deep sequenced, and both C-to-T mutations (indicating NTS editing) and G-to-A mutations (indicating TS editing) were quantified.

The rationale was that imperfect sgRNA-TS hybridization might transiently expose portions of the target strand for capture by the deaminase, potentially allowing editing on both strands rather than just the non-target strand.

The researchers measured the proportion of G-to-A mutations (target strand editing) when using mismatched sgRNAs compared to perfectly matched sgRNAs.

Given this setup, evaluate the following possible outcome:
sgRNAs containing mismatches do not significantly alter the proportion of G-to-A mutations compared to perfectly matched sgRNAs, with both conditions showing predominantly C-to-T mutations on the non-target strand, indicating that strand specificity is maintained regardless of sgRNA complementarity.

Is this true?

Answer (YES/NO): NO